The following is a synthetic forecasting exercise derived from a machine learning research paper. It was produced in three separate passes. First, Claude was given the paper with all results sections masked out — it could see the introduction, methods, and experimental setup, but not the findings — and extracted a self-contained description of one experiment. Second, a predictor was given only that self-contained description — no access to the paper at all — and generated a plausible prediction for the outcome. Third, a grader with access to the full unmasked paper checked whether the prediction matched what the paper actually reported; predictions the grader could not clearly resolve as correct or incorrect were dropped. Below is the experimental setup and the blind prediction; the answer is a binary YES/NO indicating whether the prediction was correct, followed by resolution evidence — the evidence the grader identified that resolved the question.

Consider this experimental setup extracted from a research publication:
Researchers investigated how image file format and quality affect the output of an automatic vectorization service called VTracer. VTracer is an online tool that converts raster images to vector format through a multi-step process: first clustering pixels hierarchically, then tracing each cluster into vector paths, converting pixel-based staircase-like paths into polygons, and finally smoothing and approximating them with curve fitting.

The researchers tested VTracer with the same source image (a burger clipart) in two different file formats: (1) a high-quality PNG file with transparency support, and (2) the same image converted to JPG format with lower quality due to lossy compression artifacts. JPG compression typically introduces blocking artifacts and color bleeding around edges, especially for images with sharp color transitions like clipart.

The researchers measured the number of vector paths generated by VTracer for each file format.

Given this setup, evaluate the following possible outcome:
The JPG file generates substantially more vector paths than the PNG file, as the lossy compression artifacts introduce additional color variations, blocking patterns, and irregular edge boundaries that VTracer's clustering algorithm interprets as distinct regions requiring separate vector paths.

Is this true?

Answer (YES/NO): YES